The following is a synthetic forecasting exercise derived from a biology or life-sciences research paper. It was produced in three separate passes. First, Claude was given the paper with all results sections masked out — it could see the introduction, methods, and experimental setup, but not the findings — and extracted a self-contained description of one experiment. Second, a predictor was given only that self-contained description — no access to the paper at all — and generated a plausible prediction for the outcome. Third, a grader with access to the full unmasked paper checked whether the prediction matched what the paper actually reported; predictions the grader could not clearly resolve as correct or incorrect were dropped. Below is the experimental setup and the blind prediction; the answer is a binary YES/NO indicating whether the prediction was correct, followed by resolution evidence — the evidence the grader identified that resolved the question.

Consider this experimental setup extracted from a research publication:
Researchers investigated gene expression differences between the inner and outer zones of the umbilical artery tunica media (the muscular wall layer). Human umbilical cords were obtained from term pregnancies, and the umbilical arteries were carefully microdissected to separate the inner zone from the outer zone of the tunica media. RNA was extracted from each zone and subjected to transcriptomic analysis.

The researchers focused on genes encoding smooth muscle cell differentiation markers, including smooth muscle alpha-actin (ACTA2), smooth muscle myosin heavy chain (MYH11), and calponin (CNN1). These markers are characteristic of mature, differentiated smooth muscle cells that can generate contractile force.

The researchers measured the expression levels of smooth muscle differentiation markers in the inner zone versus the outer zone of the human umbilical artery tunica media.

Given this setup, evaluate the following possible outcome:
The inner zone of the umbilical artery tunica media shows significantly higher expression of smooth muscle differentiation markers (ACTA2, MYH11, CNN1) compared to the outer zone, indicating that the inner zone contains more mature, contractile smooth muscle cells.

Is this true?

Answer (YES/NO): NO